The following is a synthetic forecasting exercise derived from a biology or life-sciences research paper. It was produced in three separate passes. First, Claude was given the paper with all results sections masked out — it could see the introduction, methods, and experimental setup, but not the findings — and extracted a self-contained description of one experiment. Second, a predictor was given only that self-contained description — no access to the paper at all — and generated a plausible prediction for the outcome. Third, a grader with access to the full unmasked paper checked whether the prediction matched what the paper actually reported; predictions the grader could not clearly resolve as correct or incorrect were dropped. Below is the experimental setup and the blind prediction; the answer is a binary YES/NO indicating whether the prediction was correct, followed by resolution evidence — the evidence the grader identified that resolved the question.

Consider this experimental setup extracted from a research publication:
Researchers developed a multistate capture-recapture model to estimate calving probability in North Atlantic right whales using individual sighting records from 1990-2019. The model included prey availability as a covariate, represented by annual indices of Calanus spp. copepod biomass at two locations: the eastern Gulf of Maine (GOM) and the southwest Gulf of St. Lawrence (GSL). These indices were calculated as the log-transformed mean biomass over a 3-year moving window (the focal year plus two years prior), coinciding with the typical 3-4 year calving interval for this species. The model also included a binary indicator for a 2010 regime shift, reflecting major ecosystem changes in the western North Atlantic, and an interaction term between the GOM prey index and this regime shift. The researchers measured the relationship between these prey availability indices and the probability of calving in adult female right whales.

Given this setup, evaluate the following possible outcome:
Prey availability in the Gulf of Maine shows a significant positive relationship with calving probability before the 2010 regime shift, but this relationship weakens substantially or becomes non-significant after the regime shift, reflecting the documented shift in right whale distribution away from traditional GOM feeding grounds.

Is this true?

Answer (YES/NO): YES